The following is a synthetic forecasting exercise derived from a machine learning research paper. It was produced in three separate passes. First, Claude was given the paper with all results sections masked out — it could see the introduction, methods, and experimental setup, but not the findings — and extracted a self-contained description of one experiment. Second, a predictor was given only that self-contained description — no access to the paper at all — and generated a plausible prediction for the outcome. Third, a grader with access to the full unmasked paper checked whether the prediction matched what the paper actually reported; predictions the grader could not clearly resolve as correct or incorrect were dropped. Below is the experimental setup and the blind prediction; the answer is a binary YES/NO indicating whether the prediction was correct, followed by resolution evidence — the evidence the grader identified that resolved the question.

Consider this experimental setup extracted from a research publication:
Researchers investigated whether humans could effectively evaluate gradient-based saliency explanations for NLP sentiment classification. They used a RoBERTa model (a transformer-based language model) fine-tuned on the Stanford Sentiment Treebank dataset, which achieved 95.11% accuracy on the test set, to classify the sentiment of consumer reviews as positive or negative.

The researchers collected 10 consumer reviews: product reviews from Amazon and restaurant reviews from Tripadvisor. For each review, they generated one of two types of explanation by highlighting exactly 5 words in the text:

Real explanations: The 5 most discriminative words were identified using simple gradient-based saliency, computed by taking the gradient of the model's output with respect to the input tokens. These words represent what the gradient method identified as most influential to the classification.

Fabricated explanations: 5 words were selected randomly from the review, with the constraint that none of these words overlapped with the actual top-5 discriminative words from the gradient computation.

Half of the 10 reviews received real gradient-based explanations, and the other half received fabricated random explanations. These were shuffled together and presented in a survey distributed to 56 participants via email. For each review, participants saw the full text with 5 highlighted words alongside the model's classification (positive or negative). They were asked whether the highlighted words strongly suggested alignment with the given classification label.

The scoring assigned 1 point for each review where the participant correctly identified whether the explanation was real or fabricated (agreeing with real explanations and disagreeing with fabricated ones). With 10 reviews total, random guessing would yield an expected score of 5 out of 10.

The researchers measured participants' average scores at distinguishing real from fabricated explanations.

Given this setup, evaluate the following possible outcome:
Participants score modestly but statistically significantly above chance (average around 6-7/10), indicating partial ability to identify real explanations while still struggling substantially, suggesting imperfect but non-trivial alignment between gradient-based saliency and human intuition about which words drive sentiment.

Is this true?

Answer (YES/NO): NO